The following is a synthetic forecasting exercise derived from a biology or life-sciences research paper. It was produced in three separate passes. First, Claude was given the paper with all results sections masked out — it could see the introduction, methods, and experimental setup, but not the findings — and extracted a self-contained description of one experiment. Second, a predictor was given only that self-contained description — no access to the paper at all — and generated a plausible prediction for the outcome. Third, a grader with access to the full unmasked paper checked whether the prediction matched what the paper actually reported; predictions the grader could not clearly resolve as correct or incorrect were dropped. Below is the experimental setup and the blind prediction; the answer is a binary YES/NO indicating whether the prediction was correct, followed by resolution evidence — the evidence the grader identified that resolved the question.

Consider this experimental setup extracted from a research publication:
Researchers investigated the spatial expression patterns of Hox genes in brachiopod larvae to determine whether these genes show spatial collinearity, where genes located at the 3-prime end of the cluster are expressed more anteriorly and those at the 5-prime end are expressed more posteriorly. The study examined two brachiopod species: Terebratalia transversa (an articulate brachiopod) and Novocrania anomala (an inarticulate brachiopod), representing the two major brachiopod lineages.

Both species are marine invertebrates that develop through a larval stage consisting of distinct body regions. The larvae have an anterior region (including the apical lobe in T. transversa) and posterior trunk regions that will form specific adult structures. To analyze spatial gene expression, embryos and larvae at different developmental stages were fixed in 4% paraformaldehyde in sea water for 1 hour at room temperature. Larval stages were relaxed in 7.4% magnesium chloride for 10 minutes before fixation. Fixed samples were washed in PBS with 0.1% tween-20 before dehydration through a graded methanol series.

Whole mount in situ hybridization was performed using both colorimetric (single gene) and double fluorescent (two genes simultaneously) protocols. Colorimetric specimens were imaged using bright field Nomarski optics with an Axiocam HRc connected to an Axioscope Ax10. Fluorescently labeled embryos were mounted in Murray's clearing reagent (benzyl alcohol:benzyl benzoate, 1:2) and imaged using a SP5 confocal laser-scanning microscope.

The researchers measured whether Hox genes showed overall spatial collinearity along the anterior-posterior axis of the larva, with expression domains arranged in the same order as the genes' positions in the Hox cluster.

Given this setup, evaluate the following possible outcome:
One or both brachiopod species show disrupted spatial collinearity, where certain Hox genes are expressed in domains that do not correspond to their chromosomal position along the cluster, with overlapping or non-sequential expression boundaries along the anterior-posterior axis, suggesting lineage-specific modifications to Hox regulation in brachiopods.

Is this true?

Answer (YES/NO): YES